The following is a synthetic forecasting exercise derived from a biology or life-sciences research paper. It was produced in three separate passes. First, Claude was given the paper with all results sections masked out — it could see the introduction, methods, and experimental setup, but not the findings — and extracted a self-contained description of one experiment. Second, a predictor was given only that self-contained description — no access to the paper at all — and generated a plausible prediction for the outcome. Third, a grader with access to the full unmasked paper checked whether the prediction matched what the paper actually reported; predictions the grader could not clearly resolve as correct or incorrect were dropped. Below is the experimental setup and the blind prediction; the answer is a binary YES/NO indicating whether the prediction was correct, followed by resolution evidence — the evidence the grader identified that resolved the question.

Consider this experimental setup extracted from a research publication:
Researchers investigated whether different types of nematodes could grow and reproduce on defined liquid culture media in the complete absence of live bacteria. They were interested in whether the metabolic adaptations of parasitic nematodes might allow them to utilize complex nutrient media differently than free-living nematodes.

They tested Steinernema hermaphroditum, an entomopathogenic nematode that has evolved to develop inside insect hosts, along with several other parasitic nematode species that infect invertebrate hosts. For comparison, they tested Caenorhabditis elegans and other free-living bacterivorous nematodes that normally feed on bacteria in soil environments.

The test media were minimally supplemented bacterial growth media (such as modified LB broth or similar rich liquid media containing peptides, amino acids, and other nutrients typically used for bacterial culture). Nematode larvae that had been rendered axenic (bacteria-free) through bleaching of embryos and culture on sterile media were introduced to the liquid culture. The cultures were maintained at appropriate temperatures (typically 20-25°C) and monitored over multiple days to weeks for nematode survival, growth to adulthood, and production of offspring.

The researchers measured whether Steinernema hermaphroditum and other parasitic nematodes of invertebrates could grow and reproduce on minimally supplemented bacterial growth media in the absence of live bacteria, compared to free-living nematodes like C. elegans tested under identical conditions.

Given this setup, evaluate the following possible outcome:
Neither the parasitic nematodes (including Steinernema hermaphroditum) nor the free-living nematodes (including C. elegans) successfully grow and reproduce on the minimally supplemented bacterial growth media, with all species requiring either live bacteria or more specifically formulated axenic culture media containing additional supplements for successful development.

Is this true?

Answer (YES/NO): NO